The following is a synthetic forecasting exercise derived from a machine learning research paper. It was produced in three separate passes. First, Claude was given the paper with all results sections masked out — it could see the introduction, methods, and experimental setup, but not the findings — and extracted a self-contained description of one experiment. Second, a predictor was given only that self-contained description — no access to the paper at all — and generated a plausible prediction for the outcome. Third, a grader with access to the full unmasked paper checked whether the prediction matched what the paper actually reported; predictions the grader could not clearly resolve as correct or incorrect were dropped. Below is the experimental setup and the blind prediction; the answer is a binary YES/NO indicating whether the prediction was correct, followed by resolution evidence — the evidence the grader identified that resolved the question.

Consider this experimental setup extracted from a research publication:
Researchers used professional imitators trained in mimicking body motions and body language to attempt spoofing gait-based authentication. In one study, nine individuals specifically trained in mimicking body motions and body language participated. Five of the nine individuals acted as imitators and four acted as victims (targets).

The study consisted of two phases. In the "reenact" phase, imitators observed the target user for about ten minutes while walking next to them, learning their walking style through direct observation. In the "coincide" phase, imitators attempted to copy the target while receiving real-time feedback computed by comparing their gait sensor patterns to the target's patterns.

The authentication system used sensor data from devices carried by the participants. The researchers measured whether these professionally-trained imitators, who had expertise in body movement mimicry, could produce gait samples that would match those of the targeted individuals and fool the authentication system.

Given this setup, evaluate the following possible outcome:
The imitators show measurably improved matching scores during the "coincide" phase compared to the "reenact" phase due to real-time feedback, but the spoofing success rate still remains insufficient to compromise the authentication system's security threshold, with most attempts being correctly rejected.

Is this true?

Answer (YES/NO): NO